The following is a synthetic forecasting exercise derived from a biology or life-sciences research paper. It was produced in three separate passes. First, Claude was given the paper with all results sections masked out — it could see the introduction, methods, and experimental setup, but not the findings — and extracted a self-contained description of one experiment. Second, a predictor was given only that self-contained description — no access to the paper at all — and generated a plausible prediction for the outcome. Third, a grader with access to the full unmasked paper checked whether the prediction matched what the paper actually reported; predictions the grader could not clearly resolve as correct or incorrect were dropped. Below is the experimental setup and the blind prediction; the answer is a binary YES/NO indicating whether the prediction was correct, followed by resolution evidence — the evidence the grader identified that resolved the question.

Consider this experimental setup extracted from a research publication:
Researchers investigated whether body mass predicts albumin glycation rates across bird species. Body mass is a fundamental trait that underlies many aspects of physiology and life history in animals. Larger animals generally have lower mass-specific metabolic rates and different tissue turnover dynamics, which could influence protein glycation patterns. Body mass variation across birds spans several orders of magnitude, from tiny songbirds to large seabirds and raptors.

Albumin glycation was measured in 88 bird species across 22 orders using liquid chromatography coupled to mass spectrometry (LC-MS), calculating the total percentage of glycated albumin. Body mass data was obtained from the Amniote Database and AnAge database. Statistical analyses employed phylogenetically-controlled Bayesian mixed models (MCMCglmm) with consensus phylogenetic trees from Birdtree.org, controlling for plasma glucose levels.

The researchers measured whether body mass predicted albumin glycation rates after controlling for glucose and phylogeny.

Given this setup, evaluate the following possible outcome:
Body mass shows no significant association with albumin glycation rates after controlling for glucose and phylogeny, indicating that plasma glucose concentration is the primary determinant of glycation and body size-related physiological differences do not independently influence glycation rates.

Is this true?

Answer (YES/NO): YES